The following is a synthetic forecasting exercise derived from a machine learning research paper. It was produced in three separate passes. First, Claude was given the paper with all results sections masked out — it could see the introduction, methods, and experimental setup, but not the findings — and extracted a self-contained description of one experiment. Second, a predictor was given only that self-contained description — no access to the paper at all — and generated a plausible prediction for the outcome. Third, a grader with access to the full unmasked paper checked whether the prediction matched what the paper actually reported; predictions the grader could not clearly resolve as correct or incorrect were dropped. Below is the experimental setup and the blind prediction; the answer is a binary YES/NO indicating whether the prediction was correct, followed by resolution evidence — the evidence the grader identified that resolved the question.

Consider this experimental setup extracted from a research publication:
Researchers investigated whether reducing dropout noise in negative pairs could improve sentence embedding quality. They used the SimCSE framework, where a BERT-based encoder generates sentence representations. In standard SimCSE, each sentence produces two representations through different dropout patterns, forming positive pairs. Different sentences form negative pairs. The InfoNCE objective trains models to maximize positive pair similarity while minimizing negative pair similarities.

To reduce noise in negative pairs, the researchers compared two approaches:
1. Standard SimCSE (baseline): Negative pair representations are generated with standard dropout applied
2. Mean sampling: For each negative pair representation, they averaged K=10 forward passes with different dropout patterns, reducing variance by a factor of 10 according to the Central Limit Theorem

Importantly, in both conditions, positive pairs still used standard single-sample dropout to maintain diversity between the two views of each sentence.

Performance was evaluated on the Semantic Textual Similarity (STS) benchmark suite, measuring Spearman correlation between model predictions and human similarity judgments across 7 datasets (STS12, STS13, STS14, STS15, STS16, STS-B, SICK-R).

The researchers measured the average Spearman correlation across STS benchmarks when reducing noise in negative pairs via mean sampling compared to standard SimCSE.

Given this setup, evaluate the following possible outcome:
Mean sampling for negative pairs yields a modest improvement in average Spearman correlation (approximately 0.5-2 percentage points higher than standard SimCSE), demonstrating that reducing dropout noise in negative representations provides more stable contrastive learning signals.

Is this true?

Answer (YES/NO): YES